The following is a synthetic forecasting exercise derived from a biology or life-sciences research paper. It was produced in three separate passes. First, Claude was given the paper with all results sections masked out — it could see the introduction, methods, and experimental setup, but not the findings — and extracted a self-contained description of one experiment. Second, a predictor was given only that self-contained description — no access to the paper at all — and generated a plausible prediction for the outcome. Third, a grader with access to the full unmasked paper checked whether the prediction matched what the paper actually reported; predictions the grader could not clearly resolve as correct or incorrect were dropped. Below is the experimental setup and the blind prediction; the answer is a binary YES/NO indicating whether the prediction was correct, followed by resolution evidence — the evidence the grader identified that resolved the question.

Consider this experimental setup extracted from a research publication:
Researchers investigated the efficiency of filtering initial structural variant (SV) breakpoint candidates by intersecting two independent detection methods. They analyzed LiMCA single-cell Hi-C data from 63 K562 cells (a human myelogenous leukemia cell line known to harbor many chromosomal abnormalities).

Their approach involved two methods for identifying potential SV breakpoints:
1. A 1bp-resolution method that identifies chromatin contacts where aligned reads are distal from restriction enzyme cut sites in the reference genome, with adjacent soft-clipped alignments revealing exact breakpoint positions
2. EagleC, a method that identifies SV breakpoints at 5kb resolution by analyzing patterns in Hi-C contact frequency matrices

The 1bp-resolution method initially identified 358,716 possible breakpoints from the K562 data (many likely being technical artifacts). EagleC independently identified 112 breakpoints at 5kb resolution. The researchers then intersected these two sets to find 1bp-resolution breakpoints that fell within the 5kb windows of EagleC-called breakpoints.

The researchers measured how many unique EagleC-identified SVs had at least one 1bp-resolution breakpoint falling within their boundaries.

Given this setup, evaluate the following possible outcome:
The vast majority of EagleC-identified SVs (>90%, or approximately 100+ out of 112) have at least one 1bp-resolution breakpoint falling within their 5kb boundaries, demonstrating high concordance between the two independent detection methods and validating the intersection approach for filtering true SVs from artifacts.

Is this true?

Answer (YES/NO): NO